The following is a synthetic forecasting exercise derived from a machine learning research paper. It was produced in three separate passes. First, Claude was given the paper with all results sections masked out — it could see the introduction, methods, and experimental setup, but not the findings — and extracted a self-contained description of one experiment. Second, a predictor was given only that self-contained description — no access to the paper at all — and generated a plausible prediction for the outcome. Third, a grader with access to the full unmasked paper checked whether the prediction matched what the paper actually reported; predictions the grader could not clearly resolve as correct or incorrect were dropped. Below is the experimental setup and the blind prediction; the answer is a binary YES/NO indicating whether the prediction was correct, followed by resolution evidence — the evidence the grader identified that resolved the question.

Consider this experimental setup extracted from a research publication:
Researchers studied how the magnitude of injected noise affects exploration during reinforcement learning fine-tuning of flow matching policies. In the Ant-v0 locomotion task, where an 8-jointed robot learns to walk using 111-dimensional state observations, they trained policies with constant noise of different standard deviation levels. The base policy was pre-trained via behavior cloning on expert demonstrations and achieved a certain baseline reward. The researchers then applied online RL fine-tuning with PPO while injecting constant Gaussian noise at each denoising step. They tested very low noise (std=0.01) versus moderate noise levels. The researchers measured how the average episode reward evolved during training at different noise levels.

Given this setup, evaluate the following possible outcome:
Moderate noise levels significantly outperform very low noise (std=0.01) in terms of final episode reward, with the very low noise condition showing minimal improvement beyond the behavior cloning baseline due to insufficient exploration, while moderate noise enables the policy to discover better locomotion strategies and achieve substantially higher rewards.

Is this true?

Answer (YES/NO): YES